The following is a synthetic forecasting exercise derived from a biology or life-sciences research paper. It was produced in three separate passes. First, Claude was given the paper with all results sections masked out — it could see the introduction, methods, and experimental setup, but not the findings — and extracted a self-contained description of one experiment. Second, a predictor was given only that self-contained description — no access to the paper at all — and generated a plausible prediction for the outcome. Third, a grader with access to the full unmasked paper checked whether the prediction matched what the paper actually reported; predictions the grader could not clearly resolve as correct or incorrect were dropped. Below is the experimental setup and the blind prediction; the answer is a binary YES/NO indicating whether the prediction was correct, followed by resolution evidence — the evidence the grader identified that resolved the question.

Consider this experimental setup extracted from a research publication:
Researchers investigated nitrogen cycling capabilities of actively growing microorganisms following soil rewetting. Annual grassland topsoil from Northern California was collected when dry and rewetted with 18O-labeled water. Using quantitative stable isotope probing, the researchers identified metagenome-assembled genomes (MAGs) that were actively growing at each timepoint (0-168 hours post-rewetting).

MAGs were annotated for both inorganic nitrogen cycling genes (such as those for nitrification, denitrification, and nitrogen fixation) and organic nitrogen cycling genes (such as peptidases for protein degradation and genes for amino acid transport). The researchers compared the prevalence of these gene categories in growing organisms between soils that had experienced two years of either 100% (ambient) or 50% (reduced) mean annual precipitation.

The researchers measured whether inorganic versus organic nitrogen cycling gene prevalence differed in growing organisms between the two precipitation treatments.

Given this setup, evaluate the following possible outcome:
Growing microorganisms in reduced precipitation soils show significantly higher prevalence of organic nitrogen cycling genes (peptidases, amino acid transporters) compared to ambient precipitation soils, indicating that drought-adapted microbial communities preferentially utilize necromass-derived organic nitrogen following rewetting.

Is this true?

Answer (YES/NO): NO